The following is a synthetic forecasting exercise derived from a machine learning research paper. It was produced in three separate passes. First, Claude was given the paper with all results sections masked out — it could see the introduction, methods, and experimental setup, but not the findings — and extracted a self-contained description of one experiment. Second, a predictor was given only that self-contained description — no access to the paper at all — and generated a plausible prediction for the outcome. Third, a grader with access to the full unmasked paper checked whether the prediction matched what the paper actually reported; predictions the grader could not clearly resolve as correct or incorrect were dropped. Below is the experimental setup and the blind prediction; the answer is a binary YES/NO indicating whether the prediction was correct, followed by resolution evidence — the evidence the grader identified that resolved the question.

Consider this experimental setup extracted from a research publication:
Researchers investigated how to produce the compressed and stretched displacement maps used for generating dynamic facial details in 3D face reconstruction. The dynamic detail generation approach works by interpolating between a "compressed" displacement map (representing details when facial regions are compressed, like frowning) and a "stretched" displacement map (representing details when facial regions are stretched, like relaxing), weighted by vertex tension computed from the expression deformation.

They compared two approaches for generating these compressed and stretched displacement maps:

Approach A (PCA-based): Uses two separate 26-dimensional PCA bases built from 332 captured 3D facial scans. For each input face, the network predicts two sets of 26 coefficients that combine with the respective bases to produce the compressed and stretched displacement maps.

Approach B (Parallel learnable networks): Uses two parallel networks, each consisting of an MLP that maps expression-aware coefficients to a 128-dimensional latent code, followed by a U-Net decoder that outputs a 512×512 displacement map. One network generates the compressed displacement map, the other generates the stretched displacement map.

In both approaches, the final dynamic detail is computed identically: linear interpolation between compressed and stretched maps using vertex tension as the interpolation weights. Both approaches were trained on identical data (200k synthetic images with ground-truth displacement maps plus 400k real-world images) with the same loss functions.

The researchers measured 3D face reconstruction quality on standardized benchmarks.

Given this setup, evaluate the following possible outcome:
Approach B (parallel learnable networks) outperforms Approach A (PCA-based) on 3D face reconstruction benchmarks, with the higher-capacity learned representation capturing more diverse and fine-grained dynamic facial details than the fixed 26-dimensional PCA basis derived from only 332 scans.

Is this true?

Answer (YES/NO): NO